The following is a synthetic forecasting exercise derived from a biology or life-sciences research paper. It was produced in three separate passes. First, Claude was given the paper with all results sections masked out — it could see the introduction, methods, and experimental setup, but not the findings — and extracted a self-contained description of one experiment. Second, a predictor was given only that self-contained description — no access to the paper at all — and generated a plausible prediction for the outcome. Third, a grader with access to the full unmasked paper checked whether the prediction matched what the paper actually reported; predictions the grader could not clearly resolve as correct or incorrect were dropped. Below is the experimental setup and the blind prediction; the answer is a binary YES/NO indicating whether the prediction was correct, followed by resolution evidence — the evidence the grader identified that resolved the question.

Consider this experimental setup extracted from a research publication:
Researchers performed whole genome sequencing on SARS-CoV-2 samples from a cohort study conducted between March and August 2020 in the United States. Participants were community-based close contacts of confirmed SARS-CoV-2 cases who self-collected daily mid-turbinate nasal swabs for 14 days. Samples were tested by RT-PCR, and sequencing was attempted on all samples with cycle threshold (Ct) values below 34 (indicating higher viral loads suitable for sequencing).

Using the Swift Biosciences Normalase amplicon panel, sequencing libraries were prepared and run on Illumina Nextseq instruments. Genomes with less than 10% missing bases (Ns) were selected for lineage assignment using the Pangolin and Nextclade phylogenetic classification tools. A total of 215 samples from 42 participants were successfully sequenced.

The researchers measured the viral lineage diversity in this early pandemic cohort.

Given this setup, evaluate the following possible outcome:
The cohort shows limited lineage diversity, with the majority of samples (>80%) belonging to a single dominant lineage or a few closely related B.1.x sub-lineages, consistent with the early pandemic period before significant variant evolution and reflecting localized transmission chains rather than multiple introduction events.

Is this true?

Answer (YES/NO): NO